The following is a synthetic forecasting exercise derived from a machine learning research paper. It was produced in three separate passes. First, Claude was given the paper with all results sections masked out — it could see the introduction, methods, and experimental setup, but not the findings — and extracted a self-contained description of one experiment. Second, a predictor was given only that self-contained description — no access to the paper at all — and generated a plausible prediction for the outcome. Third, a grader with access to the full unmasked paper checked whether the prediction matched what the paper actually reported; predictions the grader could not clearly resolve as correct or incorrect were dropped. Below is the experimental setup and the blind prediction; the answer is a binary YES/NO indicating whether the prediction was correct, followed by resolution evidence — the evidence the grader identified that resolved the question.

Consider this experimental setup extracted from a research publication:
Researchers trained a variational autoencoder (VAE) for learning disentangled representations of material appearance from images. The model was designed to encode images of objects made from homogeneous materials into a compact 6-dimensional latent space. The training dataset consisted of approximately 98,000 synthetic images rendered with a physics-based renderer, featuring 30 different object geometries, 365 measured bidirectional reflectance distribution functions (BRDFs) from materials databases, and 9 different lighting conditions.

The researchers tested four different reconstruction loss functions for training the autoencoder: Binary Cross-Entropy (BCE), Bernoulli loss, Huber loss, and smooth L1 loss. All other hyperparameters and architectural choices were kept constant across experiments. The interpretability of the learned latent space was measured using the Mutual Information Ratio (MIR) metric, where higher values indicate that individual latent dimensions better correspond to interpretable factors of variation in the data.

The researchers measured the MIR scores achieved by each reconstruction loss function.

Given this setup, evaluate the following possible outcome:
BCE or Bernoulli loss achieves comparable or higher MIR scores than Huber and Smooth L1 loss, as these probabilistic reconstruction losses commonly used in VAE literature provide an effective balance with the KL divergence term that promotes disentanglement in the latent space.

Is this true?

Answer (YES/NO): NO